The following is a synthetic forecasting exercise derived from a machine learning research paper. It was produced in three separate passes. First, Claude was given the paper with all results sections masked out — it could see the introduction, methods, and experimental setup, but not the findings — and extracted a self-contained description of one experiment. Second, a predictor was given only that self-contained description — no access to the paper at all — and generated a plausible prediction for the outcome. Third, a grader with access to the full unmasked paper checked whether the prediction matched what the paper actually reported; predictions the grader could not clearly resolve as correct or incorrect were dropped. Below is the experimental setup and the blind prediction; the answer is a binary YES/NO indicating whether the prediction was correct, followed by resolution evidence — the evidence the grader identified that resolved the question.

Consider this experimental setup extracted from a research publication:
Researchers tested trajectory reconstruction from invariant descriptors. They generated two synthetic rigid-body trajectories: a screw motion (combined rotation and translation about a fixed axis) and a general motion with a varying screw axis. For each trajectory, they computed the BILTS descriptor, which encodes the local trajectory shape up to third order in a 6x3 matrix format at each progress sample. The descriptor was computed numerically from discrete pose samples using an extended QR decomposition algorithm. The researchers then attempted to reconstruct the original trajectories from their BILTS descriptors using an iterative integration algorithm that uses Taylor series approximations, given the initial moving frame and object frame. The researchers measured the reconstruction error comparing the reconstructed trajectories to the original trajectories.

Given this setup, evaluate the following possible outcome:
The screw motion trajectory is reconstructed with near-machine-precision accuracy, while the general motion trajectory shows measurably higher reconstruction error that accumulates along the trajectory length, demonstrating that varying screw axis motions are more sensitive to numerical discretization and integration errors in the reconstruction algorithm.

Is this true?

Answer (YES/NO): NO